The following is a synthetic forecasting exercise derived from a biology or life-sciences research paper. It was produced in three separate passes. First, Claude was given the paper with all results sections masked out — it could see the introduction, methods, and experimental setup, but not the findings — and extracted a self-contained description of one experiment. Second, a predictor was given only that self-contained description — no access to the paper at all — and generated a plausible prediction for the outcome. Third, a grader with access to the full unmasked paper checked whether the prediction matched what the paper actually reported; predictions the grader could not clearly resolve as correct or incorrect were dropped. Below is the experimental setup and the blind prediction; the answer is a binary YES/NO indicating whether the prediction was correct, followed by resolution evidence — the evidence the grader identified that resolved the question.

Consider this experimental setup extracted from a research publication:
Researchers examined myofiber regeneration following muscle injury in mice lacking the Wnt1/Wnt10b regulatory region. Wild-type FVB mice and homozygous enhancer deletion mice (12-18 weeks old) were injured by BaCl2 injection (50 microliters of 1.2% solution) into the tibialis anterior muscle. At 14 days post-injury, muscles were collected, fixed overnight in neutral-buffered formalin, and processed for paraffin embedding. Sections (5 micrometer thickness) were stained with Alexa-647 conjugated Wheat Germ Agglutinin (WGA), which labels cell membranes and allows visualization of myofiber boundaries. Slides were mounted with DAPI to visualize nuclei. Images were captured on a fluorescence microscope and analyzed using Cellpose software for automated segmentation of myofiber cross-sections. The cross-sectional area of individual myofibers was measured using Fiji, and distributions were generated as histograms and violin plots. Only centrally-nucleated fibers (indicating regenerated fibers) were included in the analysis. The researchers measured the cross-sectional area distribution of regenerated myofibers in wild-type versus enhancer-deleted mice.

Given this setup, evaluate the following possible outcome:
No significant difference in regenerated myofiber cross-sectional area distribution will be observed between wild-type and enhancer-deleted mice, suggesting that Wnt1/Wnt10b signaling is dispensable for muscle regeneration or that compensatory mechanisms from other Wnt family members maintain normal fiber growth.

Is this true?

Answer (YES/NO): YES